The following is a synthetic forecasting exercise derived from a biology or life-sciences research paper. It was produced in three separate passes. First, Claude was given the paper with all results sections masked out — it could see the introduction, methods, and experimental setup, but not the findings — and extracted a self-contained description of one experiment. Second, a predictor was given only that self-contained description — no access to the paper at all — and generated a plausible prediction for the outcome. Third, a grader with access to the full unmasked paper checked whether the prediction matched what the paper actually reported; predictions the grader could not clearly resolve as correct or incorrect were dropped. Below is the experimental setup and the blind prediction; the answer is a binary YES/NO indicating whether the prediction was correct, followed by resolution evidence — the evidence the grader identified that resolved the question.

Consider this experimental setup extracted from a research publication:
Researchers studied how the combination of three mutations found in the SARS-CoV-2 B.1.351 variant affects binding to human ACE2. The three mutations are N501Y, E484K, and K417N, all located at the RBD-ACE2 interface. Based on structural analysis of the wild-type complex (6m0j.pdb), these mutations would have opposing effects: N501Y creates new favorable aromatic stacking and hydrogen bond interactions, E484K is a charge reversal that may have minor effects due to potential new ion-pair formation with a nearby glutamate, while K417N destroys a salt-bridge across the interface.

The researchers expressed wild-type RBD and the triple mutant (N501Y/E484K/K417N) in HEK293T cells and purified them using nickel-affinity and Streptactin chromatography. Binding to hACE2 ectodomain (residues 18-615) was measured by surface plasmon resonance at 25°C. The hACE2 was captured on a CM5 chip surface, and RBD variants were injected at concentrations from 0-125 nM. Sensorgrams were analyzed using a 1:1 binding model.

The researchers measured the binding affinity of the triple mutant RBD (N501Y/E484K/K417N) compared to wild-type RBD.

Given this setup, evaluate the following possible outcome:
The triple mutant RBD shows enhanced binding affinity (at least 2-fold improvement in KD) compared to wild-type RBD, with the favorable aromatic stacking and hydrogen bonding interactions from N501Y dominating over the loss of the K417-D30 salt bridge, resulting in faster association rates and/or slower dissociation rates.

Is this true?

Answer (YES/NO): YES